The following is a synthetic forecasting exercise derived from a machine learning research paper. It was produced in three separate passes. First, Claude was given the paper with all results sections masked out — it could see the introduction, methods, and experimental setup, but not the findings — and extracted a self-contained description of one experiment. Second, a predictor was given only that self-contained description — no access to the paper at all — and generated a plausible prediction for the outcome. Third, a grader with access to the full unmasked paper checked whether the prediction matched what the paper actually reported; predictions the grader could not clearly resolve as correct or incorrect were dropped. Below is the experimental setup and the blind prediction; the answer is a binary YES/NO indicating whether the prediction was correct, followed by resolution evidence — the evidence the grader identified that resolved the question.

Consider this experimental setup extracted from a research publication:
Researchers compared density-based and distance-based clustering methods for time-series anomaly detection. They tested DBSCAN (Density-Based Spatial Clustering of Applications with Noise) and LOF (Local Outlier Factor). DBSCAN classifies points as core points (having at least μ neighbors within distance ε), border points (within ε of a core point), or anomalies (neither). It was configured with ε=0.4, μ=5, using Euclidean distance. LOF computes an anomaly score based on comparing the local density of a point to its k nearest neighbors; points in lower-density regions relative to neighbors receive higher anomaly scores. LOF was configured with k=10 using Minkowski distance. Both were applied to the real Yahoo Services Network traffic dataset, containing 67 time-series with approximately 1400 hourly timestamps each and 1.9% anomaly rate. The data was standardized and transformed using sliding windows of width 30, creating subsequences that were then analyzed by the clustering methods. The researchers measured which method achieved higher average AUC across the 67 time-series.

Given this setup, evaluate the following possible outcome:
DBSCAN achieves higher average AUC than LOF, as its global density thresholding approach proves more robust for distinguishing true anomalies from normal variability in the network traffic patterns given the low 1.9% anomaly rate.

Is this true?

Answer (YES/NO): NO